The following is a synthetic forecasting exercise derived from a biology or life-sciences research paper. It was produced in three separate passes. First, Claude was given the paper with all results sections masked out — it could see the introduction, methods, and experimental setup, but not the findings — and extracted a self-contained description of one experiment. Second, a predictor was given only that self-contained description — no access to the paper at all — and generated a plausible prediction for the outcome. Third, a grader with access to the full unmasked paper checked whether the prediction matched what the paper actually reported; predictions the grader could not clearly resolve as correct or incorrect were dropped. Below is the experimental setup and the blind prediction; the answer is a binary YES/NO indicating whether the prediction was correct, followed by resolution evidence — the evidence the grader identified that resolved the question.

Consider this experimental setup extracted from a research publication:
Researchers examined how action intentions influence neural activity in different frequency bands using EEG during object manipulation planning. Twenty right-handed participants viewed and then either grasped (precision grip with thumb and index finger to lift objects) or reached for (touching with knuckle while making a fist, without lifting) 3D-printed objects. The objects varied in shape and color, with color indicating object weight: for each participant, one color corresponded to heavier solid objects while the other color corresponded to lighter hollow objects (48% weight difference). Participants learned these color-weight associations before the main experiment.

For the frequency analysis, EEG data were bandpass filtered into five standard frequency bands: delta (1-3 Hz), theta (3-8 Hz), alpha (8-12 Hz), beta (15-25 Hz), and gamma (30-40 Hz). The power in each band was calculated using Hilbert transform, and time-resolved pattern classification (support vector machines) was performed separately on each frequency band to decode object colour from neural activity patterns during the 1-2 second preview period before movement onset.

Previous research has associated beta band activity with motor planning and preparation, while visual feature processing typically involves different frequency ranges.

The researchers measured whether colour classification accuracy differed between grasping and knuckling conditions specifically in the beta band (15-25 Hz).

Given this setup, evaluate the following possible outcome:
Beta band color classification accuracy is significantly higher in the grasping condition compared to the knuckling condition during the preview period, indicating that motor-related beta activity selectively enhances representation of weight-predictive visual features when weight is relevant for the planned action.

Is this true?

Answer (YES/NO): YES